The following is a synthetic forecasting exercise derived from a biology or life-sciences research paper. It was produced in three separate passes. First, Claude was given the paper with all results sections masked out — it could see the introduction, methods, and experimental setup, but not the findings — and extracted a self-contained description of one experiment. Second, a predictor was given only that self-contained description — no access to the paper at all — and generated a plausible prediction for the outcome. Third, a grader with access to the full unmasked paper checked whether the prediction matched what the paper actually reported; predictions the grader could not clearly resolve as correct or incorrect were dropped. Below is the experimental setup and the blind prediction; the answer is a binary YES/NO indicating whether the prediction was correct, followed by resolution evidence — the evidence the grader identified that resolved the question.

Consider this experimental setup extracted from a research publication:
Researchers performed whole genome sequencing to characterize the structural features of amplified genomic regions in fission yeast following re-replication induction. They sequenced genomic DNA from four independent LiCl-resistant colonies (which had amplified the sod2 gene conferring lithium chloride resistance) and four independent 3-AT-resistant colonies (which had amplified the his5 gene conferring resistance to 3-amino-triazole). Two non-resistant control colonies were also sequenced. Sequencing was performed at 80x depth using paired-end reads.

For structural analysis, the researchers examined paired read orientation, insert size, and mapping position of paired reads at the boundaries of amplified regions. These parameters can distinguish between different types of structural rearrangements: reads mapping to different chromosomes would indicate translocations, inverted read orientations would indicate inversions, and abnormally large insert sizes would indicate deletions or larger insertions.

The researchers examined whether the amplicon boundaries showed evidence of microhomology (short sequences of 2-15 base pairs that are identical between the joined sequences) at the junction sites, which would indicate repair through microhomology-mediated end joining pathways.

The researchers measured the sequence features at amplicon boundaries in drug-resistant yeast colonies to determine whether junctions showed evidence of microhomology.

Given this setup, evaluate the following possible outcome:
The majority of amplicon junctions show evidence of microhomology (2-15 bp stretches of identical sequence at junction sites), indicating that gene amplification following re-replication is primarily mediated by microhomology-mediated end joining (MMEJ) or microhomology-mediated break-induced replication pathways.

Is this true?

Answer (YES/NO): NO